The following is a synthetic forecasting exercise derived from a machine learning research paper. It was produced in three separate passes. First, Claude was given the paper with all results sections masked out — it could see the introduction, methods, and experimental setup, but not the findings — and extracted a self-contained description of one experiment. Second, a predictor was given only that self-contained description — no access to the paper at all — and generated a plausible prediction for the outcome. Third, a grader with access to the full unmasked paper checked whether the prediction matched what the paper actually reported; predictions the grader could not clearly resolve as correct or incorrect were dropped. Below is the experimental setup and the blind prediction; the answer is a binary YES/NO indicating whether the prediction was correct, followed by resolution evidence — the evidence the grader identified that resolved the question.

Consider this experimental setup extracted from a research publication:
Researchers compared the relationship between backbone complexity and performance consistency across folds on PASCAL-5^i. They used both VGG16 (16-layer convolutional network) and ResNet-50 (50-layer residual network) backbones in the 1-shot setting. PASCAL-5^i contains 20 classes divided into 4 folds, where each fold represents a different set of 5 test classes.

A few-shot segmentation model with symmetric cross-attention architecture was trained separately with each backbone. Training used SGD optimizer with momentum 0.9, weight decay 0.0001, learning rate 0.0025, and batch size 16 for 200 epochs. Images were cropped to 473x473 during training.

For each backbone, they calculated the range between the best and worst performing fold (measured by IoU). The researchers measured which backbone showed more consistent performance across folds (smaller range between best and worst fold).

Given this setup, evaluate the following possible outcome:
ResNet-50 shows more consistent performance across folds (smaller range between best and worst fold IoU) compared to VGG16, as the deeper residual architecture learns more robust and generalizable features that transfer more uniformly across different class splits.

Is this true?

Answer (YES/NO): YES